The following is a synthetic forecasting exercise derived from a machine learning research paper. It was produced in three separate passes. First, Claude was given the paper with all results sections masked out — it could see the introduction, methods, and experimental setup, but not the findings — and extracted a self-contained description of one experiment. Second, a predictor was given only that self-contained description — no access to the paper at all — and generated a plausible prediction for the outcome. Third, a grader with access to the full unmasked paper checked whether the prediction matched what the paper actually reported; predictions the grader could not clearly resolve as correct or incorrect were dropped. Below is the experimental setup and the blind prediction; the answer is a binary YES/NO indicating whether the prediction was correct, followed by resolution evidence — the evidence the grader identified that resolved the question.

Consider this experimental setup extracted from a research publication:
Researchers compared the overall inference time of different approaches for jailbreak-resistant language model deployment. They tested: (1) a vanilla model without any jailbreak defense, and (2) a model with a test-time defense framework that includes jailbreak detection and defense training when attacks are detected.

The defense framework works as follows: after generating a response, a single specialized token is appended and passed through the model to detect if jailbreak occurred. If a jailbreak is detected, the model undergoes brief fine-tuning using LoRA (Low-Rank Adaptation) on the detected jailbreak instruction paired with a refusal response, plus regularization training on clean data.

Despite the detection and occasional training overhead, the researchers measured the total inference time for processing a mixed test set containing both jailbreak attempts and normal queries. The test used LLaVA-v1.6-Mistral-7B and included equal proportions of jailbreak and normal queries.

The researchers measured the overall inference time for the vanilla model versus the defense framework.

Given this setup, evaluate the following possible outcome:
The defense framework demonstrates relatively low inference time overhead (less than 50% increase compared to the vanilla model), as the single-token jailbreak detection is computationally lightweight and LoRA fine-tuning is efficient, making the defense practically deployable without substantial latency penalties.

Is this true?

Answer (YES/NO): NO